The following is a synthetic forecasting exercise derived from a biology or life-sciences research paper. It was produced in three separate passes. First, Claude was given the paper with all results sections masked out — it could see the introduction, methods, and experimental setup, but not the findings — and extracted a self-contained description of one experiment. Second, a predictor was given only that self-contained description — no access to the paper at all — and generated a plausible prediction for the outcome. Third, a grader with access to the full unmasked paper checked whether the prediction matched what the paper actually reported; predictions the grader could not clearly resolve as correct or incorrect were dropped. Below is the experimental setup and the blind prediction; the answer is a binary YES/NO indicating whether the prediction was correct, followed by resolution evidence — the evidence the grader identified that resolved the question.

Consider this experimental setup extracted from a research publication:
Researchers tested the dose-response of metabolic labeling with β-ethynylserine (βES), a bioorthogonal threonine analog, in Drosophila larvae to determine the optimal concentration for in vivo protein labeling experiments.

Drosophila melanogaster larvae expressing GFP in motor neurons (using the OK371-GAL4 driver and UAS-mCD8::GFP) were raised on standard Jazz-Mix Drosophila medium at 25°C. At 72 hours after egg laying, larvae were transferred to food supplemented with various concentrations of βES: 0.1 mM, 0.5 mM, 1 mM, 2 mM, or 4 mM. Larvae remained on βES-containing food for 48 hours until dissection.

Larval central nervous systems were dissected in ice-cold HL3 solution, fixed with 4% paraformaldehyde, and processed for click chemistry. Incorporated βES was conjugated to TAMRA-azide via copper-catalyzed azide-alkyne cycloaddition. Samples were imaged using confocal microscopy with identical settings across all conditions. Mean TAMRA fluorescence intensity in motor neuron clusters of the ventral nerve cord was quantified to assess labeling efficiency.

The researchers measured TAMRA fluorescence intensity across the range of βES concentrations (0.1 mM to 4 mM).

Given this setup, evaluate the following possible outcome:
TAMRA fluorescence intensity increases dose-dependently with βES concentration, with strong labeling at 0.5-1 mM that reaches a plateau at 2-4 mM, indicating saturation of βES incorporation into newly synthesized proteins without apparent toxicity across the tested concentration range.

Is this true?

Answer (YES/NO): NO